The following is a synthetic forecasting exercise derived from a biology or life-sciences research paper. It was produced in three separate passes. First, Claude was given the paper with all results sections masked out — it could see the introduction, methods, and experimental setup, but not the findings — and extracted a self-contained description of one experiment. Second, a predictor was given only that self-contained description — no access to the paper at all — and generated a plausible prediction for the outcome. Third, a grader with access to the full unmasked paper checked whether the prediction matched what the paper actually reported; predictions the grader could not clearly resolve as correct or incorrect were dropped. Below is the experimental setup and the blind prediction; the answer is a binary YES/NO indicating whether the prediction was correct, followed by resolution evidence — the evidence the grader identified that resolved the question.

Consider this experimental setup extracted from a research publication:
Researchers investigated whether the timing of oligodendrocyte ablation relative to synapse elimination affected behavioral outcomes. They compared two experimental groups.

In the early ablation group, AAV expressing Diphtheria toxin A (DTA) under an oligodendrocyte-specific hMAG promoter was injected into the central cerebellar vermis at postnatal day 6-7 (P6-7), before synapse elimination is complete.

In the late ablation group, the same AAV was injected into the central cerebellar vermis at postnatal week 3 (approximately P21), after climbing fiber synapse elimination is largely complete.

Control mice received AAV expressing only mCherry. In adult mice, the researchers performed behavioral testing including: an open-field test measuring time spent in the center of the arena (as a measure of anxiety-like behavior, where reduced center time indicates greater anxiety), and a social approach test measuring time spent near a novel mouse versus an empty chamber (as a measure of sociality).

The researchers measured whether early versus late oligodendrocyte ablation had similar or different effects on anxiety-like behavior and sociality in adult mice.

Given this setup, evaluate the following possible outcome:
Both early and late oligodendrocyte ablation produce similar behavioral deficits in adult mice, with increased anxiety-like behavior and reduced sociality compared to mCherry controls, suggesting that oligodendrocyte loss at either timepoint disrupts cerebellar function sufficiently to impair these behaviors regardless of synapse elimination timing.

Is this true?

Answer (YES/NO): NO